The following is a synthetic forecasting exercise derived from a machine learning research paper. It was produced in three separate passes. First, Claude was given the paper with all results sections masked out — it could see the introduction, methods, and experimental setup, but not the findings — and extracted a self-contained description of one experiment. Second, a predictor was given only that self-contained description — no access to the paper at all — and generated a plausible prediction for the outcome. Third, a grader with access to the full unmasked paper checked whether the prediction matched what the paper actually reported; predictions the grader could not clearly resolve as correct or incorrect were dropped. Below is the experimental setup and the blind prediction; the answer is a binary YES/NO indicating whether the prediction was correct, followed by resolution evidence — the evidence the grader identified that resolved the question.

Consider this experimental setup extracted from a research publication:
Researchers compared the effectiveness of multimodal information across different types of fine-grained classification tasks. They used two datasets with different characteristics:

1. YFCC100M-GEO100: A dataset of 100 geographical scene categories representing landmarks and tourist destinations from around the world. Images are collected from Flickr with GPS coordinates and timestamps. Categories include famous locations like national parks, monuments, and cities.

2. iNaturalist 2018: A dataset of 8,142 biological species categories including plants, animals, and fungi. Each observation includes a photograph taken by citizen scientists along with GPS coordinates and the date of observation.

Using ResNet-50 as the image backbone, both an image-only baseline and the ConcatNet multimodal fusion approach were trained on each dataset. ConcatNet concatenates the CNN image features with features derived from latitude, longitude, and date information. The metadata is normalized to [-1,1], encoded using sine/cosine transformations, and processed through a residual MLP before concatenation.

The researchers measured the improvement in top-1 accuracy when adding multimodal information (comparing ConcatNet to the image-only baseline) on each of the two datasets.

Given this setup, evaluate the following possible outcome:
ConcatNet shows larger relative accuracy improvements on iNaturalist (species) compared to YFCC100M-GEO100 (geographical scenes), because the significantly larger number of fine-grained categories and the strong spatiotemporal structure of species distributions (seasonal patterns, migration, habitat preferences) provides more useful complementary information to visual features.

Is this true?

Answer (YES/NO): YES